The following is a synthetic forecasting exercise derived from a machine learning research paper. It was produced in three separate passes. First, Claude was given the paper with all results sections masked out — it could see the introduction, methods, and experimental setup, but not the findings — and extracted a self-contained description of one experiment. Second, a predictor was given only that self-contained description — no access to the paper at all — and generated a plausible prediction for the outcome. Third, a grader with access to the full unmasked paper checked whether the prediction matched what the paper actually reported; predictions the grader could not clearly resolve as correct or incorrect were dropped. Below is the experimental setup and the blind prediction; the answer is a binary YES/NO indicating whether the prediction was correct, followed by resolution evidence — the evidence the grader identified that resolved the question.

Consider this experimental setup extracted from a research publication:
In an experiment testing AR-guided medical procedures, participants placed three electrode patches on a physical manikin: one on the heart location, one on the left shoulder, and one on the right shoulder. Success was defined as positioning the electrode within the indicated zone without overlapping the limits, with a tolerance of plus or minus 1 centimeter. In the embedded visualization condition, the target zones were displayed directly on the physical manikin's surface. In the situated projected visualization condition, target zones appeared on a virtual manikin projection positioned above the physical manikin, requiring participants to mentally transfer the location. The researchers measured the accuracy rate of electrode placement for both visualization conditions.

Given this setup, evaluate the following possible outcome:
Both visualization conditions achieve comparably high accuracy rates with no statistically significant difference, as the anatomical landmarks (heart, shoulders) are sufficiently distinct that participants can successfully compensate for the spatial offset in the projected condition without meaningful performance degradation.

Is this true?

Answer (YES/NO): NO